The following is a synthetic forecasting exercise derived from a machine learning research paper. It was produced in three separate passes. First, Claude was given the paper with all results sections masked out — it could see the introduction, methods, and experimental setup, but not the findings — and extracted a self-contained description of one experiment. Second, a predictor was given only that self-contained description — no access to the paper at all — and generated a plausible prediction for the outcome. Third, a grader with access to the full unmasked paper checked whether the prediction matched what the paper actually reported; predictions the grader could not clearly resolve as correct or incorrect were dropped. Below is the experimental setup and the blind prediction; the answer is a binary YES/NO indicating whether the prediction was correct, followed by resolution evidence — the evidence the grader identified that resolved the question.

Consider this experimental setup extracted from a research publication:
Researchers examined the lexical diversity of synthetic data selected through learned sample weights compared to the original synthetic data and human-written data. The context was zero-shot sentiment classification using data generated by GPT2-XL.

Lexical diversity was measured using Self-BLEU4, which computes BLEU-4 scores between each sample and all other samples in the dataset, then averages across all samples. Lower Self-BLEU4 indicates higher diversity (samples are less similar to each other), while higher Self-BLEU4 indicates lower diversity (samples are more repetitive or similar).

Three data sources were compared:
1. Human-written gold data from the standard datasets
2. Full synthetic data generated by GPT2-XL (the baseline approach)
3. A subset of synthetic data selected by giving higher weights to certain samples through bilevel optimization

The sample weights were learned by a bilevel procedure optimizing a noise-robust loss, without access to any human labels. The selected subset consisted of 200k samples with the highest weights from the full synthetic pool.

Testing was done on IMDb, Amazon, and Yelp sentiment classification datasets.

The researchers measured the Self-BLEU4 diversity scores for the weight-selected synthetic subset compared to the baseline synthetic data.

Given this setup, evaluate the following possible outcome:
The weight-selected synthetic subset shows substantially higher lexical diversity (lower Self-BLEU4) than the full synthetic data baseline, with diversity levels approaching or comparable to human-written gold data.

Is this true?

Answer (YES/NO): NO